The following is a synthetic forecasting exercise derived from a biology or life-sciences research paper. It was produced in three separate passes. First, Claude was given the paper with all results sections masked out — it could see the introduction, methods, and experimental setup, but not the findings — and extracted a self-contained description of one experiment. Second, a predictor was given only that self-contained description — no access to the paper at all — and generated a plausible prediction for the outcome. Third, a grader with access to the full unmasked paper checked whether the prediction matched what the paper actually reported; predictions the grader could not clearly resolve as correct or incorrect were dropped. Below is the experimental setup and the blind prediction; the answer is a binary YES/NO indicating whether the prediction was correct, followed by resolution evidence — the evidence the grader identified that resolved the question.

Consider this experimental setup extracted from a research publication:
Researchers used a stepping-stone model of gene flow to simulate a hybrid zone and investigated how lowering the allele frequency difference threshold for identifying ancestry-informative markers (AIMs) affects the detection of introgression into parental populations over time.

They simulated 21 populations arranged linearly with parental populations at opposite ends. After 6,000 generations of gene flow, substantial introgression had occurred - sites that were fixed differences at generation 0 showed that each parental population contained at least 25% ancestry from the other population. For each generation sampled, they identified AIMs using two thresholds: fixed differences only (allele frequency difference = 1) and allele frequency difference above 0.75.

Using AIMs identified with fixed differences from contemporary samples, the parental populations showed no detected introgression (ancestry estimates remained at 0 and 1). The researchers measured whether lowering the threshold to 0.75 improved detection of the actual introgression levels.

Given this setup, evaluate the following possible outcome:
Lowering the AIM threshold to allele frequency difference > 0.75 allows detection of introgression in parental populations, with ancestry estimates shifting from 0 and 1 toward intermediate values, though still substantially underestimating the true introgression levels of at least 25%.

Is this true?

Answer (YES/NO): YES